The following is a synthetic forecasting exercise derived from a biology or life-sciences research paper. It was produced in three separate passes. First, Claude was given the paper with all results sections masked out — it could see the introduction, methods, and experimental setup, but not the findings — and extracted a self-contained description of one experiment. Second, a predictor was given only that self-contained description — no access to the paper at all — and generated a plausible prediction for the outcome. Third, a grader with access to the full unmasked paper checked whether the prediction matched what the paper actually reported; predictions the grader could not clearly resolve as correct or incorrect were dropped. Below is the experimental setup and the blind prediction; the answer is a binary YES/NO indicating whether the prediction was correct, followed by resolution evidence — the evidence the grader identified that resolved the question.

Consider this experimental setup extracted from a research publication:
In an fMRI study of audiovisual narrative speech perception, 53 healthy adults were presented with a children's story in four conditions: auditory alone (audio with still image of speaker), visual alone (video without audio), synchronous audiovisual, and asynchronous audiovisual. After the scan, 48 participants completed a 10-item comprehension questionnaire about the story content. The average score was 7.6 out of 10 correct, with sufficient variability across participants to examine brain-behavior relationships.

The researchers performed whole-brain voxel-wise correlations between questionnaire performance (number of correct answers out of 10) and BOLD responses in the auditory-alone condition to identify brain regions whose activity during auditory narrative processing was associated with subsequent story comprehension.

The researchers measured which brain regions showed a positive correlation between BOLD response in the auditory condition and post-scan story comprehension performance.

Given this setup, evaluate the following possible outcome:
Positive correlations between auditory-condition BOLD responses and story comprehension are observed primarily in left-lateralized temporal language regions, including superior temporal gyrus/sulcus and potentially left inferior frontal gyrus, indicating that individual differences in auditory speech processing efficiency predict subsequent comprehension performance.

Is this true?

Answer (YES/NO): NO